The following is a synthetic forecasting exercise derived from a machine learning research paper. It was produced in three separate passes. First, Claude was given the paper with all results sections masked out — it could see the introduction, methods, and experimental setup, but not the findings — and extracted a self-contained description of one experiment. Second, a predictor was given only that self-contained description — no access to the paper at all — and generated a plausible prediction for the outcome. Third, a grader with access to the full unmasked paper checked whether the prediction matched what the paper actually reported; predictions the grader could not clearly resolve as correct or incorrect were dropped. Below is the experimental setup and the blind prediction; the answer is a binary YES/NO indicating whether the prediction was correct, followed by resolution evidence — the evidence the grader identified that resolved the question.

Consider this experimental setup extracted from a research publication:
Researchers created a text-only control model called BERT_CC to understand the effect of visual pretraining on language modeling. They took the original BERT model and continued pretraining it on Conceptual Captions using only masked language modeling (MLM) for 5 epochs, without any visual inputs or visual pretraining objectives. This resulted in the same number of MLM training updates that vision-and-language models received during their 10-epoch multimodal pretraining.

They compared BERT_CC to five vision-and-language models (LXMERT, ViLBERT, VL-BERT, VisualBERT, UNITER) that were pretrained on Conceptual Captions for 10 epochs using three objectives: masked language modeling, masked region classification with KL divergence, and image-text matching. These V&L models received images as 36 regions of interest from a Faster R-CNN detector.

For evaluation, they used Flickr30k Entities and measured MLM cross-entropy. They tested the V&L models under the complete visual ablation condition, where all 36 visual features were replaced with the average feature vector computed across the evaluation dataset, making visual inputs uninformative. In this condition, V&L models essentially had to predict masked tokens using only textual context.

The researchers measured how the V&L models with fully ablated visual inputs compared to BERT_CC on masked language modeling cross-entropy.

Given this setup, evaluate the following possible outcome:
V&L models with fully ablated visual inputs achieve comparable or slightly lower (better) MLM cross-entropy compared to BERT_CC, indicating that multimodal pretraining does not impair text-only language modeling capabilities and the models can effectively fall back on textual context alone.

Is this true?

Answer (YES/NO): NO